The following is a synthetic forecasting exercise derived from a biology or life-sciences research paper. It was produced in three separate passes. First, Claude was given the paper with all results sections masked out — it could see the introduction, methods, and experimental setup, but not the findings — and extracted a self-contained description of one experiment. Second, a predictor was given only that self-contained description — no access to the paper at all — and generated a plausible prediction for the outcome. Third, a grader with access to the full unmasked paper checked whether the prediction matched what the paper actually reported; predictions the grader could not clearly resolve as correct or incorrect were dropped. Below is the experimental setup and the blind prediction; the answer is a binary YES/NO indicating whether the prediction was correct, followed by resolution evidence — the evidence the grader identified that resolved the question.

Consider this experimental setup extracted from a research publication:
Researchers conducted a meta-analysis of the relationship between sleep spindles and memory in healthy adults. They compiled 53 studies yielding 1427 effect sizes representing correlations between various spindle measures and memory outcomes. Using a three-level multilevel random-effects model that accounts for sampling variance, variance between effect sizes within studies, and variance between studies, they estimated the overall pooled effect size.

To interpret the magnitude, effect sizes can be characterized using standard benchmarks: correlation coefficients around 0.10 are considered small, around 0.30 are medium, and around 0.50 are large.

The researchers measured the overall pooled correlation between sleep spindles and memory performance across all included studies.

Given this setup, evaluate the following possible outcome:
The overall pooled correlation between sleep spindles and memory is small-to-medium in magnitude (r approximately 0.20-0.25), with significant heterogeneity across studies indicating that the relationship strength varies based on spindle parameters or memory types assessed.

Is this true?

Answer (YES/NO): YES